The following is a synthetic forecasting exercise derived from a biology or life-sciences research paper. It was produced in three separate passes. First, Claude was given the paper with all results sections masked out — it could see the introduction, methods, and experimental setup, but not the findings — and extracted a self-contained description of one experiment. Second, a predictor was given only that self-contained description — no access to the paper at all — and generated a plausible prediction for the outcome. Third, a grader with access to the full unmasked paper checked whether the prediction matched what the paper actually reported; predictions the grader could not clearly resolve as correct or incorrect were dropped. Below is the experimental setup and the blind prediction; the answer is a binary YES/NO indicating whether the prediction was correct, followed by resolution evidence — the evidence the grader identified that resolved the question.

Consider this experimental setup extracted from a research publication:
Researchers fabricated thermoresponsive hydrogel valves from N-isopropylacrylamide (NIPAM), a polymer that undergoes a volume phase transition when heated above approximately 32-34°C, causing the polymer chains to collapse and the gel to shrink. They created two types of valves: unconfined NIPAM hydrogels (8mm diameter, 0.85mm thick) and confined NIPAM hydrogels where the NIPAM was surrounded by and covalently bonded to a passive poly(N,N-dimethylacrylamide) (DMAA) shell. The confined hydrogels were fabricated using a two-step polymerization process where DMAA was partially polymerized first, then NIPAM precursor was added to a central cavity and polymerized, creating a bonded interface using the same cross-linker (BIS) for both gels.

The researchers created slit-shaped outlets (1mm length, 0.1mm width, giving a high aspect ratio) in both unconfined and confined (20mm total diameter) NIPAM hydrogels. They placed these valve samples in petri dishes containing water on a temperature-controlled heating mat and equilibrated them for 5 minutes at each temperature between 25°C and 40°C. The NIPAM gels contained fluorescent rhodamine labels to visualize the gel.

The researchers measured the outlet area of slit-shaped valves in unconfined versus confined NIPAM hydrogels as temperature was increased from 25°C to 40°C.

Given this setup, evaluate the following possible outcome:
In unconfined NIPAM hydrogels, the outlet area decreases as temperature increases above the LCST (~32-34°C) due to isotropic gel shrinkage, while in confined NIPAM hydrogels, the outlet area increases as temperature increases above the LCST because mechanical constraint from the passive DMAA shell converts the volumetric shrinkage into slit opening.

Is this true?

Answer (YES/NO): NO